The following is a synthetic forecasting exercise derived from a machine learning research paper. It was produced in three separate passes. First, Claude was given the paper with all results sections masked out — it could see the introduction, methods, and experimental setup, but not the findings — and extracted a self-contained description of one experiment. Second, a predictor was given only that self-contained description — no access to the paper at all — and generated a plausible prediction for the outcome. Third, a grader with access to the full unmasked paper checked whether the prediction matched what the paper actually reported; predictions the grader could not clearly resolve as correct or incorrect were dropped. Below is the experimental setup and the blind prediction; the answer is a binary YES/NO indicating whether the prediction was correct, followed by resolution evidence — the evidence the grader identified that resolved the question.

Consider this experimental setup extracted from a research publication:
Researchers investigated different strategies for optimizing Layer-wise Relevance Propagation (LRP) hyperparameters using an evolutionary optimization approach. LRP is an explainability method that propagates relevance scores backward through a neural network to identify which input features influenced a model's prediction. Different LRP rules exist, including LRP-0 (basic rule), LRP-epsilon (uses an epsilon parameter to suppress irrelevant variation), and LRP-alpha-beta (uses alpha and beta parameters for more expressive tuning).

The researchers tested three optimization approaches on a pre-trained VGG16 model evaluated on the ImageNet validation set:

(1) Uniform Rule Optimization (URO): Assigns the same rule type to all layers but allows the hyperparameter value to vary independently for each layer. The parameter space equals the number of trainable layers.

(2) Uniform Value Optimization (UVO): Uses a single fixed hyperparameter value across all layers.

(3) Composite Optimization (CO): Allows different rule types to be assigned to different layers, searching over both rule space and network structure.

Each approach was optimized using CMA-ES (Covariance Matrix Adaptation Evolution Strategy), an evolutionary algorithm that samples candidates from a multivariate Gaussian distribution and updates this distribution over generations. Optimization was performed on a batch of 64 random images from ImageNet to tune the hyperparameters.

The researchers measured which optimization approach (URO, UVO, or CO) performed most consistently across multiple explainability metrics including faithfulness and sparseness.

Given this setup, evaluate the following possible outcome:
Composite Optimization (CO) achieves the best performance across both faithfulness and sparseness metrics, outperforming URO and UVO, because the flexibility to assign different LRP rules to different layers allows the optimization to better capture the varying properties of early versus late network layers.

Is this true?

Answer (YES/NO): NO